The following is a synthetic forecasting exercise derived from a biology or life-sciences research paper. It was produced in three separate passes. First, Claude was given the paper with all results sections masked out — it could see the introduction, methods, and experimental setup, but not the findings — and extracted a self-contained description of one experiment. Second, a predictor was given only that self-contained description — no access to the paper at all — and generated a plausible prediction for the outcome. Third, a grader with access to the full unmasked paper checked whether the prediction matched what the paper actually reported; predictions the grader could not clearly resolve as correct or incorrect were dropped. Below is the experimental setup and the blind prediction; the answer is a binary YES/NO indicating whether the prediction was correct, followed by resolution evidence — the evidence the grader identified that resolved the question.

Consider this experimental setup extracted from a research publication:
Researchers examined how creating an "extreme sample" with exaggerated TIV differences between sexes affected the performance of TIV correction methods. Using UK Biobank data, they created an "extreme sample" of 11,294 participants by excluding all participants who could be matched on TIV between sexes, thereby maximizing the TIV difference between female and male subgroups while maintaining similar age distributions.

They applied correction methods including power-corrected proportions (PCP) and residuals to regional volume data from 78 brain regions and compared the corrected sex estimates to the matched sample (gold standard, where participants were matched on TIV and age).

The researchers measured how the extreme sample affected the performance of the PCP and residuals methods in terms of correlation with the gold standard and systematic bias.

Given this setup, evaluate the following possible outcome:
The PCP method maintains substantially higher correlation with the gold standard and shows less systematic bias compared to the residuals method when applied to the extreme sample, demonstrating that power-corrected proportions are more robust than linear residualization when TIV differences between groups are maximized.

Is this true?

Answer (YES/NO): NO